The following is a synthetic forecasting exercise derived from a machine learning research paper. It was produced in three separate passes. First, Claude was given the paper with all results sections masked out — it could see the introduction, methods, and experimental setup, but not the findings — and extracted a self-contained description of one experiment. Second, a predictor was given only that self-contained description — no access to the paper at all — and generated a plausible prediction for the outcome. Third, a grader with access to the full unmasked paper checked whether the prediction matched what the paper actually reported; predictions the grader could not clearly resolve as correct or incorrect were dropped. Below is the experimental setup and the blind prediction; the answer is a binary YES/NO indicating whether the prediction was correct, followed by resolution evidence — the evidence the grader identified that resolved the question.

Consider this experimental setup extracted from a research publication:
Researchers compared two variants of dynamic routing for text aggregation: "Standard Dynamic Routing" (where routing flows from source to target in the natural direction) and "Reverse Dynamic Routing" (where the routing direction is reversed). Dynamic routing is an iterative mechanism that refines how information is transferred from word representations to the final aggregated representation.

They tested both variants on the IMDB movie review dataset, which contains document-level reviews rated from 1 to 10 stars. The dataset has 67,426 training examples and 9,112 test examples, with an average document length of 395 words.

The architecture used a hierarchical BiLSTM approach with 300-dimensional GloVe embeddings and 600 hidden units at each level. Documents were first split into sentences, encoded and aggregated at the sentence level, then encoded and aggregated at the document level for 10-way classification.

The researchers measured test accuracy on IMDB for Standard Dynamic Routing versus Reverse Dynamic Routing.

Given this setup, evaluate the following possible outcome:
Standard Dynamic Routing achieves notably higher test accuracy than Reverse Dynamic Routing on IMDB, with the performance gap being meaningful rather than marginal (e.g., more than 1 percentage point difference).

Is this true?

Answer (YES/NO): NO